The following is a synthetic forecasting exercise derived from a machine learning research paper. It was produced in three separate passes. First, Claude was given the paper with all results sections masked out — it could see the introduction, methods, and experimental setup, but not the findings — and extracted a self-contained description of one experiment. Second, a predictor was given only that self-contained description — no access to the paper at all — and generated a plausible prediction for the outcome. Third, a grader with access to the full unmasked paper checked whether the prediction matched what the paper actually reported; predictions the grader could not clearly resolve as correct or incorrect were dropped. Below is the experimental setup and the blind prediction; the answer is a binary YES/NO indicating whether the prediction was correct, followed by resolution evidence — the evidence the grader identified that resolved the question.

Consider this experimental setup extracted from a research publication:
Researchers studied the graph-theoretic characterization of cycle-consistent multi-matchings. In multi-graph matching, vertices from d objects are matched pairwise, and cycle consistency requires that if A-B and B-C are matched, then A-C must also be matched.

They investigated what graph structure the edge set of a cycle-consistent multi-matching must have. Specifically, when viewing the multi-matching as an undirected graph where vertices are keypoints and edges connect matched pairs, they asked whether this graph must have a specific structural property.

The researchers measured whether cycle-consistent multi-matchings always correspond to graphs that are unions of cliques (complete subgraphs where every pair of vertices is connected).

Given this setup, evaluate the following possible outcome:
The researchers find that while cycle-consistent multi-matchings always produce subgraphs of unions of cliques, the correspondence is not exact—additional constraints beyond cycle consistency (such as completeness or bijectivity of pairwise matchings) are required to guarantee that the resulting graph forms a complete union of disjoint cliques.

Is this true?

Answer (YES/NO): NO